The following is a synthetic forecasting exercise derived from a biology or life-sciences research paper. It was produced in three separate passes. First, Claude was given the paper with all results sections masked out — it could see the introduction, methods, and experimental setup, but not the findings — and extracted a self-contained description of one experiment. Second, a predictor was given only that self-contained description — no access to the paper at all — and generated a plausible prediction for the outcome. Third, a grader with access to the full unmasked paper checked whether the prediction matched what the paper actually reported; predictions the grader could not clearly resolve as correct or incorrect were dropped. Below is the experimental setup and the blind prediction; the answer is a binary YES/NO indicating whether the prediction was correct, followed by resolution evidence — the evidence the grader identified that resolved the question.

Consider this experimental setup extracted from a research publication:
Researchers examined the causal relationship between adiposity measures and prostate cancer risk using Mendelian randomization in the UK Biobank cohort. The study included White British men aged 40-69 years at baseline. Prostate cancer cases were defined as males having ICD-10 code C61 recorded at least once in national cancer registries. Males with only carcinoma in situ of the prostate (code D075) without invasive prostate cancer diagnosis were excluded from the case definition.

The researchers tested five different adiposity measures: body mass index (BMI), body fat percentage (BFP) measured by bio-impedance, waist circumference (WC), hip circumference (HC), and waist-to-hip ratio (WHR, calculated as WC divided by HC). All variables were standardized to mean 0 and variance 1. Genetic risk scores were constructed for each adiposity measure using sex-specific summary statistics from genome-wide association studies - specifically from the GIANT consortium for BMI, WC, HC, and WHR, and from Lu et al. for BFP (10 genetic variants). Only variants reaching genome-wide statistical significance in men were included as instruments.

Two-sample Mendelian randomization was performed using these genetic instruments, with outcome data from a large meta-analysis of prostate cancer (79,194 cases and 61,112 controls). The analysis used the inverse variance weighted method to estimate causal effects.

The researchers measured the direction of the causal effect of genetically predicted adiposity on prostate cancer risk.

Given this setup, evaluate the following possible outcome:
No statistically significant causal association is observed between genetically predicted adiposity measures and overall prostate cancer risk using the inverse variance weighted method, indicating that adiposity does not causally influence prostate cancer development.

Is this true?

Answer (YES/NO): NO